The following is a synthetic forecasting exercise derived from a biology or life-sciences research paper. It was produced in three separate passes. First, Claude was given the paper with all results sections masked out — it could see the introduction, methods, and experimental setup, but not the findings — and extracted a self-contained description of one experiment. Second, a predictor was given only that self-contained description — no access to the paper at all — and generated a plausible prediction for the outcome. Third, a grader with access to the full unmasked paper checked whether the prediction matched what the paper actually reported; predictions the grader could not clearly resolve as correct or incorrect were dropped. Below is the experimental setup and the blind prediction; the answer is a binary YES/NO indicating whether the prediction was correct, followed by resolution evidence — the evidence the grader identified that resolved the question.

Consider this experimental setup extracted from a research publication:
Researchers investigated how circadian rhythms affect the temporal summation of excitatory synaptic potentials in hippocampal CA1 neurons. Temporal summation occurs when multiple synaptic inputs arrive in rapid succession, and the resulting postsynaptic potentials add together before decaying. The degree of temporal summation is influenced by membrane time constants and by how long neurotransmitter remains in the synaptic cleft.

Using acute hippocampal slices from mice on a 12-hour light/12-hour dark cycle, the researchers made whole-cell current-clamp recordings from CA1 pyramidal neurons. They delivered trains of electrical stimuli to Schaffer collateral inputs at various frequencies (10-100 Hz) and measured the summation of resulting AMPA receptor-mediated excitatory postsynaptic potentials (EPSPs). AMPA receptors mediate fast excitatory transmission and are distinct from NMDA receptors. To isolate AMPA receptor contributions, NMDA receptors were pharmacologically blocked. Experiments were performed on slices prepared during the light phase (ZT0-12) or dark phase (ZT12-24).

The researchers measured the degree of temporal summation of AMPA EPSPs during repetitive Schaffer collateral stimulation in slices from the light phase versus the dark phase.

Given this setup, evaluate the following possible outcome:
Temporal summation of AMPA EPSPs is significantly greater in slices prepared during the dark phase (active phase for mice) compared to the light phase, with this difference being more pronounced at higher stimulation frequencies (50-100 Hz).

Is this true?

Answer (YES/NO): NO